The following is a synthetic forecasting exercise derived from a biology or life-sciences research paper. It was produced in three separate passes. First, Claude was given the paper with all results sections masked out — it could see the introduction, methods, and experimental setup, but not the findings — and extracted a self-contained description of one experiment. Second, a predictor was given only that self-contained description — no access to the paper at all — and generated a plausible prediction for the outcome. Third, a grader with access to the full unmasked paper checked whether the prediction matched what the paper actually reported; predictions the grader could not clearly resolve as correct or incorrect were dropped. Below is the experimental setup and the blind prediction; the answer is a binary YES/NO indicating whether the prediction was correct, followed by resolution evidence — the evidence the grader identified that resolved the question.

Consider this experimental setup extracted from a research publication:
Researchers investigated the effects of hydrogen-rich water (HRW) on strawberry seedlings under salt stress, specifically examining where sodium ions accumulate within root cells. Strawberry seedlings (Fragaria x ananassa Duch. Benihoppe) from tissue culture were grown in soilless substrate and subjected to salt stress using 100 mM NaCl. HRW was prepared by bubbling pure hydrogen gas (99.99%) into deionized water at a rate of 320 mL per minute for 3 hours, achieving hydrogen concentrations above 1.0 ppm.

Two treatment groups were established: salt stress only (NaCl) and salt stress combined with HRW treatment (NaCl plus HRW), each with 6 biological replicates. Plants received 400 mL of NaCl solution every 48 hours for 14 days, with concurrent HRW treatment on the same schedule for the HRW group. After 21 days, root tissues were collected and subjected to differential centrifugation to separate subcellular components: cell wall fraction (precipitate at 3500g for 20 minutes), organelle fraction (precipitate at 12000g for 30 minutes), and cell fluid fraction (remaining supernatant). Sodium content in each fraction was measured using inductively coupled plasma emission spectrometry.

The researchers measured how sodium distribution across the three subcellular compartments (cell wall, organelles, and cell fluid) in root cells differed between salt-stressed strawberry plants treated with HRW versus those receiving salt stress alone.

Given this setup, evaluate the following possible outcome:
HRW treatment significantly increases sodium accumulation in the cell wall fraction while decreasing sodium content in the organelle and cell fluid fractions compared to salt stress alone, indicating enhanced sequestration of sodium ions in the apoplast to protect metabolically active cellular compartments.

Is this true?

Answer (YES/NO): NO